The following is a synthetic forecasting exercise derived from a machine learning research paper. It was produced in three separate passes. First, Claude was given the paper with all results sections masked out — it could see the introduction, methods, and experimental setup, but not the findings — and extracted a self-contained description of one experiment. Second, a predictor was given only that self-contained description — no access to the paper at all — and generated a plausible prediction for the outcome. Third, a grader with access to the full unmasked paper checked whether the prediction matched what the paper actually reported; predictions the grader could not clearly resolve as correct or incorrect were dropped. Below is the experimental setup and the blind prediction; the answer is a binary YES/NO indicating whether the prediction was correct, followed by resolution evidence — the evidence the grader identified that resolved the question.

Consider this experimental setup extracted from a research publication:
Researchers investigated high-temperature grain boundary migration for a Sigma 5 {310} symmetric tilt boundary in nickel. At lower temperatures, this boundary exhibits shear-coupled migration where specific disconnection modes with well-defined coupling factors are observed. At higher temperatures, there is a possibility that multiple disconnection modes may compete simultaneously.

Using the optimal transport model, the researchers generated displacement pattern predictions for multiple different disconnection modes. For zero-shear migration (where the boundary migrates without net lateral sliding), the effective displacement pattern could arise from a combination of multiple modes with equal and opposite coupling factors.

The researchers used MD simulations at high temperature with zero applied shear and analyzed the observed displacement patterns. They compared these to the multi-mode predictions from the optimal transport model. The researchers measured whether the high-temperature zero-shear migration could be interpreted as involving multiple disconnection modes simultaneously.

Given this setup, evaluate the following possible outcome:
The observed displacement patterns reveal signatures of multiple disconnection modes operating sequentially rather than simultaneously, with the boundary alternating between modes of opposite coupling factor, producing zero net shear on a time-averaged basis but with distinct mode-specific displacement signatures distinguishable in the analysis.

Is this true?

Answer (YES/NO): NO